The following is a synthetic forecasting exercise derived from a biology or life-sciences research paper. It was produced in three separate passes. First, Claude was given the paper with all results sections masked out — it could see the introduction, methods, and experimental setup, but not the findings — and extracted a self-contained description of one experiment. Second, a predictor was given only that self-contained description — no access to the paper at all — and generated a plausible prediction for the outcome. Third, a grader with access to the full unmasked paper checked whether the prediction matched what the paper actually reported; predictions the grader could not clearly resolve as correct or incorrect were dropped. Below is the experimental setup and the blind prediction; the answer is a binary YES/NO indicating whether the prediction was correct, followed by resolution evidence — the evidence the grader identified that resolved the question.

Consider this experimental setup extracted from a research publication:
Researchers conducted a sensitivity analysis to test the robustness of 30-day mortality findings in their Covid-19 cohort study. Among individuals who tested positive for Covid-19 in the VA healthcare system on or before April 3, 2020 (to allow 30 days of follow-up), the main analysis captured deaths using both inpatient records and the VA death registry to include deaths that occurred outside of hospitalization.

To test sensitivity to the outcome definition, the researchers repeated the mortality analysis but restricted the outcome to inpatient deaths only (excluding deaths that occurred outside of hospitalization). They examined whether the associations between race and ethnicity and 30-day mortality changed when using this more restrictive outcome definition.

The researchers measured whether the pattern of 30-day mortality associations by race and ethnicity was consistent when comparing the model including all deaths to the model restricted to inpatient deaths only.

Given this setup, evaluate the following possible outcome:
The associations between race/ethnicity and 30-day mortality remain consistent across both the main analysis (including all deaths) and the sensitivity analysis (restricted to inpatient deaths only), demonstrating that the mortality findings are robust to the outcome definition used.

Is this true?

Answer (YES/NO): YES